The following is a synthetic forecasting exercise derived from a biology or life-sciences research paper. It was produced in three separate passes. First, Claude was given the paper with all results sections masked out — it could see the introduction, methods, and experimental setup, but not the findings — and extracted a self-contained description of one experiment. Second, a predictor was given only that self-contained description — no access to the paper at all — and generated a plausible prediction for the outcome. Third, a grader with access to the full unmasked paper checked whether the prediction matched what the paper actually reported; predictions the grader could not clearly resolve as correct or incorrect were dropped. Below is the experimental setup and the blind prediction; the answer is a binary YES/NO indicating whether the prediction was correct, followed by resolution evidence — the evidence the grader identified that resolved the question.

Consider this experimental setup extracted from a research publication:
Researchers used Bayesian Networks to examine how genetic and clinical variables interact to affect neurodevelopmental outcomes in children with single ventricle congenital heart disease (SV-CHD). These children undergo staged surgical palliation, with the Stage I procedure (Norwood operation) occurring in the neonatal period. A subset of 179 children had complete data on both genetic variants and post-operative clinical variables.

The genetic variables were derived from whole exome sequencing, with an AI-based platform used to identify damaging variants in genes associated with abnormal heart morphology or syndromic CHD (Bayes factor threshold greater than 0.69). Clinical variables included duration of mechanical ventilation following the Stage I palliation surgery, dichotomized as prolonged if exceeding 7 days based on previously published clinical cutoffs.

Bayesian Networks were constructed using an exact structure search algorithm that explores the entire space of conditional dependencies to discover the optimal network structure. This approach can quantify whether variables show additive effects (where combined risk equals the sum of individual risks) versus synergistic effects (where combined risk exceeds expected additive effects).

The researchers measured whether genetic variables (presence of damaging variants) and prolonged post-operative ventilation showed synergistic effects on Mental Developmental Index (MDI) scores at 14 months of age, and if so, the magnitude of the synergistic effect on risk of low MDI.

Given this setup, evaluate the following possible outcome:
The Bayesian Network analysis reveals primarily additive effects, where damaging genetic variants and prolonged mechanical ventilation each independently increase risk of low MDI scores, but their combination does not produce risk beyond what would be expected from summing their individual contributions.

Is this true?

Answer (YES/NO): NO